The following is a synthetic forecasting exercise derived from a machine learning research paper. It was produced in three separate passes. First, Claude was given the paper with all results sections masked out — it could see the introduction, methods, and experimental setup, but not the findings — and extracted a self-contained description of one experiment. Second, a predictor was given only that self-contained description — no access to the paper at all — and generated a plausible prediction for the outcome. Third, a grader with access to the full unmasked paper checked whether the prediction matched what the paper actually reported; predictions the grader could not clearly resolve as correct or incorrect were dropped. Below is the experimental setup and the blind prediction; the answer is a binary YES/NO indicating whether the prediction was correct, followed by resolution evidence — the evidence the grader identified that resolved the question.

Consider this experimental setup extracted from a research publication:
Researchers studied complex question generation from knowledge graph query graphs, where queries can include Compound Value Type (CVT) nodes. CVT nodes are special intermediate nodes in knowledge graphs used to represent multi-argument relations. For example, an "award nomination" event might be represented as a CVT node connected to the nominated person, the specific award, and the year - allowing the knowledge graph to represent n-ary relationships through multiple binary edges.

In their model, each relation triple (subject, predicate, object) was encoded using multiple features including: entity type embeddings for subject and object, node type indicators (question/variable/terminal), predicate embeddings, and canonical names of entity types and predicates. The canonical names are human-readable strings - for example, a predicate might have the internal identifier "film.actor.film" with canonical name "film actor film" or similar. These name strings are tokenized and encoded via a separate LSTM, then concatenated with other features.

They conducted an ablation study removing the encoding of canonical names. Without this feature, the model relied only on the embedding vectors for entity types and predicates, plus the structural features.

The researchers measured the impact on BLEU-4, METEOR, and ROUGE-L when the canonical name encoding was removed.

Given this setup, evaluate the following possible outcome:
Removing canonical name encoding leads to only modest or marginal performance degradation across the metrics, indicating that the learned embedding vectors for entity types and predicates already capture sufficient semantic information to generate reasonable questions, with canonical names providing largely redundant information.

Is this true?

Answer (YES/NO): NO